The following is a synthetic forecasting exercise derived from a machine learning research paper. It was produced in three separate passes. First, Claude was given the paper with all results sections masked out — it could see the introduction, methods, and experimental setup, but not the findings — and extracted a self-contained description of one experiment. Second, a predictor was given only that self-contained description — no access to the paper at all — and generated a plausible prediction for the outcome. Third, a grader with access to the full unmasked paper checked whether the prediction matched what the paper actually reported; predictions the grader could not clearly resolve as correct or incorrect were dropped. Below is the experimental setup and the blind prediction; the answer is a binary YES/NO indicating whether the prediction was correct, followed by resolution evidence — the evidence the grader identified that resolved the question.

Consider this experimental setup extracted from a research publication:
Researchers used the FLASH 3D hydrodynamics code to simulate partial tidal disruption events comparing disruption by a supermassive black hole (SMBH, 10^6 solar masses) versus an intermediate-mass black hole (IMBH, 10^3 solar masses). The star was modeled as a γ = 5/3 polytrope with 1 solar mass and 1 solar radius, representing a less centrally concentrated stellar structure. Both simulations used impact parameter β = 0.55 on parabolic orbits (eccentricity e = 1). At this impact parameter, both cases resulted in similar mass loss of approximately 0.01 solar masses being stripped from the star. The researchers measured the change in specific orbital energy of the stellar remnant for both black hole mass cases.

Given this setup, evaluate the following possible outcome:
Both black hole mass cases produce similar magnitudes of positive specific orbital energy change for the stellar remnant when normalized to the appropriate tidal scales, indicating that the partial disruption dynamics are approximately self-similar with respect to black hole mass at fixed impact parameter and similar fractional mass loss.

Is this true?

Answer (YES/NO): NO